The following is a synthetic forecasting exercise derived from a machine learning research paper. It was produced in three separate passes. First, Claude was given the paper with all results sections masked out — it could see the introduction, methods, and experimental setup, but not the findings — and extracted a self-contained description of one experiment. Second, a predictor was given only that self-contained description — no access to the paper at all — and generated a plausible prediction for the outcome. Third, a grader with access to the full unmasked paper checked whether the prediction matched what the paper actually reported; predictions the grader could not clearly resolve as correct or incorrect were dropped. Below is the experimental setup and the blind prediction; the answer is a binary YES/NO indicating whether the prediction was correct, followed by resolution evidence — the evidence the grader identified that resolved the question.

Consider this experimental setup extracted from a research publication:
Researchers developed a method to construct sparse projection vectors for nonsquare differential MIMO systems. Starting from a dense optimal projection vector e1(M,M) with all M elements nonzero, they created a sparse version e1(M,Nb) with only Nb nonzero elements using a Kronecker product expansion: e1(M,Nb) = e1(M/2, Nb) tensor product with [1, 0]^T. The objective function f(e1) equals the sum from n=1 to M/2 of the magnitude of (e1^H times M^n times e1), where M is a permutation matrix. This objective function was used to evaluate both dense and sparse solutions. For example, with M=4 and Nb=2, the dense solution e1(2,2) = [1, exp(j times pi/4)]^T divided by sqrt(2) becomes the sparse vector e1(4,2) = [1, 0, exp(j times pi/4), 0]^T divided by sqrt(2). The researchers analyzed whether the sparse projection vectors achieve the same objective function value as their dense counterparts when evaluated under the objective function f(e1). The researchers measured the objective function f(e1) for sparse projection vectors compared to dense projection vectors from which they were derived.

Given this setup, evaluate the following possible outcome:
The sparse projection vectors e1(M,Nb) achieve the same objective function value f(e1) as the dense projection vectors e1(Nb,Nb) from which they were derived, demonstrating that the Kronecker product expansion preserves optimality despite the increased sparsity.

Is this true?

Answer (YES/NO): YES